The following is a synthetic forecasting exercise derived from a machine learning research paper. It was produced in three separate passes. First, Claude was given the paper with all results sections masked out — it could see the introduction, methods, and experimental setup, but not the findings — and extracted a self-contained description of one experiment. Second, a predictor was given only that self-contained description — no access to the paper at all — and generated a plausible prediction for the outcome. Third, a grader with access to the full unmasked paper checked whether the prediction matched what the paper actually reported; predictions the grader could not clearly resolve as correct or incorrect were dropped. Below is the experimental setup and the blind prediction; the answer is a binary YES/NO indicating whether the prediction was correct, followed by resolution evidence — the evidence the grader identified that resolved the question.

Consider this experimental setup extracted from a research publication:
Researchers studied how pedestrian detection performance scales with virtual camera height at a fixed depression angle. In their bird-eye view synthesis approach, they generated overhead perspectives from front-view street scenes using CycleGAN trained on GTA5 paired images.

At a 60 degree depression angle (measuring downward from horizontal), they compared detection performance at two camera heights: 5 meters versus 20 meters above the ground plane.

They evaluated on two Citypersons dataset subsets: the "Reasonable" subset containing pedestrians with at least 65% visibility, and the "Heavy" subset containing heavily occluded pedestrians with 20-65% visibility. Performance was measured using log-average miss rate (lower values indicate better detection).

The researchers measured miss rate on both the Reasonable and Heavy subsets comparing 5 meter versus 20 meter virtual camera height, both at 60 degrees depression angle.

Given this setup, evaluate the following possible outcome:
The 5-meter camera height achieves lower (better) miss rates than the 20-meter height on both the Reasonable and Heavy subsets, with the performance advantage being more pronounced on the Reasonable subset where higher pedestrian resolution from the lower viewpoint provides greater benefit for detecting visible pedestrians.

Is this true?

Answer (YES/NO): NO